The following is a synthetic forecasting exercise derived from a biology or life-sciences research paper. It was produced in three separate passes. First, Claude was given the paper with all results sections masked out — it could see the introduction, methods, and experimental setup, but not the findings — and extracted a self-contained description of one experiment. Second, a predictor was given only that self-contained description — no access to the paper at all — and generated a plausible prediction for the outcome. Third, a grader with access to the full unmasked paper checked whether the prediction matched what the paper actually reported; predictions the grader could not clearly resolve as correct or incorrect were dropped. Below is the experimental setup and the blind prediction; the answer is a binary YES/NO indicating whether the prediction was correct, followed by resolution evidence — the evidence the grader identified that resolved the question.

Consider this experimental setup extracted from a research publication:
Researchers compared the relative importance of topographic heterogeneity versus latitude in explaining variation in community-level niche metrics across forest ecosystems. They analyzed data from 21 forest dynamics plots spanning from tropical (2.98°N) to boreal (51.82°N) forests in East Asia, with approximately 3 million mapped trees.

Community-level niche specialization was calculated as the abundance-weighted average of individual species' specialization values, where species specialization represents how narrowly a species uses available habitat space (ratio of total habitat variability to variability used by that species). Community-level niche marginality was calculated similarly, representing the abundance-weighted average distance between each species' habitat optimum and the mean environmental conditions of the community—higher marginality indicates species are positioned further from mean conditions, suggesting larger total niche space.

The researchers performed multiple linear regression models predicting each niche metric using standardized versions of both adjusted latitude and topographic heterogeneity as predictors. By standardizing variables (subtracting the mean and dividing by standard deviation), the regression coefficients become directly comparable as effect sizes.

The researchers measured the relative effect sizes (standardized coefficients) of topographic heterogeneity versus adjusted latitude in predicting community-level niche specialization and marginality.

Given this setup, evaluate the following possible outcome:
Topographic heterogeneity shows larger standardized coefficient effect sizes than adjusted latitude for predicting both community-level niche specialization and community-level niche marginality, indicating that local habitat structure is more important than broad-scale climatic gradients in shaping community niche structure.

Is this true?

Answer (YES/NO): YES